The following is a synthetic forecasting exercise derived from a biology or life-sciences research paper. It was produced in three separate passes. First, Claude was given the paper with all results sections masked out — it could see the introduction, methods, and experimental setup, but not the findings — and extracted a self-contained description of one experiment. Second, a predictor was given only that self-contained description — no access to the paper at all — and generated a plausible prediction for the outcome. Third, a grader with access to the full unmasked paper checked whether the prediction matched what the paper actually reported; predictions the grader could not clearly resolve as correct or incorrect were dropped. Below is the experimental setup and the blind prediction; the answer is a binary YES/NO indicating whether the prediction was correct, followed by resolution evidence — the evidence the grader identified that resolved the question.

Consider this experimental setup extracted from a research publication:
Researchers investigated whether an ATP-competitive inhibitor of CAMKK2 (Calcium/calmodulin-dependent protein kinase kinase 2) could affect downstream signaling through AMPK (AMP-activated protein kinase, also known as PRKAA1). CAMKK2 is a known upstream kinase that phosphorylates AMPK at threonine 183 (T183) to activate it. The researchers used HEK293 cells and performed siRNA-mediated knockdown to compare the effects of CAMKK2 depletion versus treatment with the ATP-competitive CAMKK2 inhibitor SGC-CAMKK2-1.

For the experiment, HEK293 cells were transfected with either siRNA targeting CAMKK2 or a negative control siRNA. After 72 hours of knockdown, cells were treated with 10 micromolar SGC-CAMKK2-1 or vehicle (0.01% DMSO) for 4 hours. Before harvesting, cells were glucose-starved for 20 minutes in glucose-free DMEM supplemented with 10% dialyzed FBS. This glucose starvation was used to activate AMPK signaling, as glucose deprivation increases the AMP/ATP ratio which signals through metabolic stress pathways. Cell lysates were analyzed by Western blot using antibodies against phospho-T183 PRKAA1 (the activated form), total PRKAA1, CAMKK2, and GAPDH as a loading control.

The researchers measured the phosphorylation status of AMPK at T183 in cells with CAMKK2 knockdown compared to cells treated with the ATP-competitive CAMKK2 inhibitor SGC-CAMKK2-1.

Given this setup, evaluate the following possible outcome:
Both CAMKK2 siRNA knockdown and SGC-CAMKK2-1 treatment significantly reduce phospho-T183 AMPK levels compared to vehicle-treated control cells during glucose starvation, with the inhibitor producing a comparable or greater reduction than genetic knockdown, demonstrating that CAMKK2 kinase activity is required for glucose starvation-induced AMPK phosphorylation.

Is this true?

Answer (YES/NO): NO